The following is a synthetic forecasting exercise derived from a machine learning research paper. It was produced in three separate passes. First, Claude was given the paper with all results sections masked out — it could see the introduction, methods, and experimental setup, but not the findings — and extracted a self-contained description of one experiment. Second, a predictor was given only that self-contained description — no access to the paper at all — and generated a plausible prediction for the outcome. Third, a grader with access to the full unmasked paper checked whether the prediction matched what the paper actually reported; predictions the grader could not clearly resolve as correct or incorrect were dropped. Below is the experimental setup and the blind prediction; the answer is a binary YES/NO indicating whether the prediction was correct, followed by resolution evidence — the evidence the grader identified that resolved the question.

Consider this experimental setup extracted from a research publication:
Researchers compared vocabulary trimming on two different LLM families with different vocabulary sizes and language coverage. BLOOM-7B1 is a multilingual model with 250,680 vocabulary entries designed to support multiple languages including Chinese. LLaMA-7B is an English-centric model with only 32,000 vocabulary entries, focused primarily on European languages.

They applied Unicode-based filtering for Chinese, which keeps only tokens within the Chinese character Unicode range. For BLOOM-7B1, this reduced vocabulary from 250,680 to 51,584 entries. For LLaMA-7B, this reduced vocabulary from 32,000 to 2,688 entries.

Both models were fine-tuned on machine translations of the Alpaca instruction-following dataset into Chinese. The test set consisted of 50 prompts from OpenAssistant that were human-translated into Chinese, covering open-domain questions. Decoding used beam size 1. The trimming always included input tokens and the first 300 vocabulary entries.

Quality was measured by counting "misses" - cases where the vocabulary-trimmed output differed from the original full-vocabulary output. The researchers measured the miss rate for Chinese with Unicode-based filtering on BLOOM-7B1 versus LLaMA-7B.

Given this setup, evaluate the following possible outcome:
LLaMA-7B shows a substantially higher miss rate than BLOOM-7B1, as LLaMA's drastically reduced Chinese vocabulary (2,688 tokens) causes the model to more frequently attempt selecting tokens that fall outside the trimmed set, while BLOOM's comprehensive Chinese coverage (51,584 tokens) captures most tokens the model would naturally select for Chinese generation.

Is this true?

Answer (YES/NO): NO